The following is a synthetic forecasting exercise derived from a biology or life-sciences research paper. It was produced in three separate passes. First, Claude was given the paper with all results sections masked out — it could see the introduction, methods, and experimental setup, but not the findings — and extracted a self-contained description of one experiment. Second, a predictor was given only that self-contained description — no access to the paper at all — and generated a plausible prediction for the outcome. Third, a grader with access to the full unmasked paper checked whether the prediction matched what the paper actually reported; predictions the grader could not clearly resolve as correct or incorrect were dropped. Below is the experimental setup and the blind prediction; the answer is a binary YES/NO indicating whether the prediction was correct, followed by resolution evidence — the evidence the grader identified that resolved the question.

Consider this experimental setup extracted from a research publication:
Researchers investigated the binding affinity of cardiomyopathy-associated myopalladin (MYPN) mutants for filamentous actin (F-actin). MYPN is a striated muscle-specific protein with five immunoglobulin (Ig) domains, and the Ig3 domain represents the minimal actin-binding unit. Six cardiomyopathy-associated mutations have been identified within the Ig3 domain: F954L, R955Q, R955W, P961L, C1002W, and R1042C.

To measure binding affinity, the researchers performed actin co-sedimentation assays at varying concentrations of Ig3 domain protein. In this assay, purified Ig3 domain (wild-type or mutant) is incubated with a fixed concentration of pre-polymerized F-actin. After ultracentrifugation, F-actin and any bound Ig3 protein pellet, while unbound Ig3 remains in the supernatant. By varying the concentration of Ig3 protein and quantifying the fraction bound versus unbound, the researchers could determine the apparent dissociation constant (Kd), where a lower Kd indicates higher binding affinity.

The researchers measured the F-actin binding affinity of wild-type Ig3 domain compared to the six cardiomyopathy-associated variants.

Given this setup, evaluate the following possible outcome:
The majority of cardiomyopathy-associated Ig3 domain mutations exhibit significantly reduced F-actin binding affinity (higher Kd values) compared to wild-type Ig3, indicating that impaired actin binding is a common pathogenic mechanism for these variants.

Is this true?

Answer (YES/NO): YES